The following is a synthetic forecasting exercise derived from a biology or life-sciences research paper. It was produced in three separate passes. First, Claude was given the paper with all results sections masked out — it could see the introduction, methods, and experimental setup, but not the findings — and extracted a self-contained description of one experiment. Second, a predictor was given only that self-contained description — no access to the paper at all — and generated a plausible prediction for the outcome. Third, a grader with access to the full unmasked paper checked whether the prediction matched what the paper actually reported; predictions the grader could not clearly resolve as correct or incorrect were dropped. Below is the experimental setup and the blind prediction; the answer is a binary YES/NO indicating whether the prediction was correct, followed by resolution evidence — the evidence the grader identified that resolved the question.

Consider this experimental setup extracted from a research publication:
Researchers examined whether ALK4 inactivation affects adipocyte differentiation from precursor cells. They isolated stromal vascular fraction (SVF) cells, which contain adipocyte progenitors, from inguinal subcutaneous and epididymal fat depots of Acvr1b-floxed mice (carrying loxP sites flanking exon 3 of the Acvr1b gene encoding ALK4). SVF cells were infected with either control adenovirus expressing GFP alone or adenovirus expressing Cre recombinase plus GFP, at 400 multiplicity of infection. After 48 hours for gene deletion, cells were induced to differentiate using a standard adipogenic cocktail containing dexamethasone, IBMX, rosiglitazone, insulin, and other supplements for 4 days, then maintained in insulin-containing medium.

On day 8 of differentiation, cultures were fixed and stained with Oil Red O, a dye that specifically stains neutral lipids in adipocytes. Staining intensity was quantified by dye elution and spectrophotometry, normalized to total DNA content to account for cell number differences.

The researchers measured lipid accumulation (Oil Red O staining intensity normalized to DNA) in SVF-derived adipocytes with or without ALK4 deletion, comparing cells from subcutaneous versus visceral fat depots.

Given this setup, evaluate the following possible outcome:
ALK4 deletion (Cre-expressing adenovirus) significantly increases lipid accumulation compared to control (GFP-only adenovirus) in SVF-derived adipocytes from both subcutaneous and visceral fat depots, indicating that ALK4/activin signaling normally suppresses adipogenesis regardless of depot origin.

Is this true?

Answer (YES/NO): YES